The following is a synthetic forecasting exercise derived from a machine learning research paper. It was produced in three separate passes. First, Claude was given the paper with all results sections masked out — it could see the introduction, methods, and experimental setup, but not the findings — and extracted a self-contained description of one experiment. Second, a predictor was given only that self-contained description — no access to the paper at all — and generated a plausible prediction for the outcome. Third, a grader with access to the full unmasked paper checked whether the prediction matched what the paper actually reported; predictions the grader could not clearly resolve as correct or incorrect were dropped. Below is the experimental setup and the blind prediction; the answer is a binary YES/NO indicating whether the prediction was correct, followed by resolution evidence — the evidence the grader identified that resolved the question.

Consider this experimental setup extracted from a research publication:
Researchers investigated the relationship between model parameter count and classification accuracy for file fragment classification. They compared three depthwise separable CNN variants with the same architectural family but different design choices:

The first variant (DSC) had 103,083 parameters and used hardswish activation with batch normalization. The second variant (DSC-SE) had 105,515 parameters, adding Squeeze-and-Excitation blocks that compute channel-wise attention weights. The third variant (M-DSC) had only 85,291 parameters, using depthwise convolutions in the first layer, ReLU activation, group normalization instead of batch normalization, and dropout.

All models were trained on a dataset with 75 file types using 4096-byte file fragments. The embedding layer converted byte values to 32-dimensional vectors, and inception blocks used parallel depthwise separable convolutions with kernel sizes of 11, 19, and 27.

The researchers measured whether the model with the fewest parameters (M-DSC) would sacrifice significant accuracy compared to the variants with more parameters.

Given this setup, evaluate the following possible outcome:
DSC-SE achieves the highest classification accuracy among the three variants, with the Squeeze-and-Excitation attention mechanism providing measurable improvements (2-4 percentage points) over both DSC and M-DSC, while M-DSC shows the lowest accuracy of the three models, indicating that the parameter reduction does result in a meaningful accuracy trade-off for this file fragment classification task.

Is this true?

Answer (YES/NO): NO